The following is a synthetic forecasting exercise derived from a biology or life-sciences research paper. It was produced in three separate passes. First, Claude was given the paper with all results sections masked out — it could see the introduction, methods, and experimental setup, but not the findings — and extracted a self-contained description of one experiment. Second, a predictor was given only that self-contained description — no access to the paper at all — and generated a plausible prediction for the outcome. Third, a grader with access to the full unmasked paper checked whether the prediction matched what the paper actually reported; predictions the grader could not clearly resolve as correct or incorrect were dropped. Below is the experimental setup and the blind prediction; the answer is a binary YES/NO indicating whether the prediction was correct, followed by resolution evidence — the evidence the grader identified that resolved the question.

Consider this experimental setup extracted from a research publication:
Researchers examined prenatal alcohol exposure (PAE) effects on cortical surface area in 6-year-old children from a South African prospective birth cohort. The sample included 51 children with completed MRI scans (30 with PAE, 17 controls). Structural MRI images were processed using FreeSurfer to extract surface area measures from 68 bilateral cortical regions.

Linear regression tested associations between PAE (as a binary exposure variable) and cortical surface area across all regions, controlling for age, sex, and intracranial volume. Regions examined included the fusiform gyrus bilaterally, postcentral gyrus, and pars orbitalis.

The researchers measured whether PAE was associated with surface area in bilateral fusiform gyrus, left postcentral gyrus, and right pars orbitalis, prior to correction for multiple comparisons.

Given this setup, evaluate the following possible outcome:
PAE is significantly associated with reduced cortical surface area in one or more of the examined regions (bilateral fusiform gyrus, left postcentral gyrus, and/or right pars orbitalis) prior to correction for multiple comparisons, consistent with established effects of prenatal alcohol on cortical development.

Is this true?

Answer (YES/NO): NO